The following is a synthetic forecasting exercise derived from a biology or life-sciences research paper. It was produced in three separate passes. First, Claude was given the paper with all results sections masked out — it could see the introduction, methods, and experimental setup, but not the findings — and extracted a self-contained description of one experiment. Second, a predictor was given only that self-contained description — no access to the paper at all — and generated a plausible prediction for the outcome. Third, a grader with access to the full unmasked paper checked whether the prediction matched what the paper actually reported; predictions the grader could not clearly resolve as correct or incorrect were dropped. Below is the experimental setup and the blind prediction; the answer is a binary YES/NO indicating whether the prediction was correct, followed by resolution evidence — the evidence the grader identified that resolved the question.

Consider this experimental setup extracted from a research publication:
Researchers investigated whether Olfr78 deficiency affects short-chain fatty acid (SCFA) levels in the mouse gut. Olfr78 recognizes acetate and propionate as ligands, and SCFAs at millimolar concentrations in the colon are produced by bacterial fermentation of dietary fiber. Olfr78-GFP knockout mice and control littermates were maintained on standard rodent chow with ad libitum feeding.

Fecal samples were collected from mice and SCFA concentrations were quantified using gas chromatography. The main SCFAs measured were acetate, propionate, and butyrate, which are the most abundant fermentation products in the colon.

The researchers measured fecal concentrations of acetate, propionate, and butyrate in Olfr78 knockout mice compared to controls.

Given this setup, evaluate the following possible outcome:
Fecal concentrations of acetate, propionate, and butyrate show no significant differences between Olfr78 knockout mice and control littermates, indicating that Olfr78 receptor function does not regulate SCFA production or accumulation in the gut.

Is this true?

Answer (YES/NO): YES